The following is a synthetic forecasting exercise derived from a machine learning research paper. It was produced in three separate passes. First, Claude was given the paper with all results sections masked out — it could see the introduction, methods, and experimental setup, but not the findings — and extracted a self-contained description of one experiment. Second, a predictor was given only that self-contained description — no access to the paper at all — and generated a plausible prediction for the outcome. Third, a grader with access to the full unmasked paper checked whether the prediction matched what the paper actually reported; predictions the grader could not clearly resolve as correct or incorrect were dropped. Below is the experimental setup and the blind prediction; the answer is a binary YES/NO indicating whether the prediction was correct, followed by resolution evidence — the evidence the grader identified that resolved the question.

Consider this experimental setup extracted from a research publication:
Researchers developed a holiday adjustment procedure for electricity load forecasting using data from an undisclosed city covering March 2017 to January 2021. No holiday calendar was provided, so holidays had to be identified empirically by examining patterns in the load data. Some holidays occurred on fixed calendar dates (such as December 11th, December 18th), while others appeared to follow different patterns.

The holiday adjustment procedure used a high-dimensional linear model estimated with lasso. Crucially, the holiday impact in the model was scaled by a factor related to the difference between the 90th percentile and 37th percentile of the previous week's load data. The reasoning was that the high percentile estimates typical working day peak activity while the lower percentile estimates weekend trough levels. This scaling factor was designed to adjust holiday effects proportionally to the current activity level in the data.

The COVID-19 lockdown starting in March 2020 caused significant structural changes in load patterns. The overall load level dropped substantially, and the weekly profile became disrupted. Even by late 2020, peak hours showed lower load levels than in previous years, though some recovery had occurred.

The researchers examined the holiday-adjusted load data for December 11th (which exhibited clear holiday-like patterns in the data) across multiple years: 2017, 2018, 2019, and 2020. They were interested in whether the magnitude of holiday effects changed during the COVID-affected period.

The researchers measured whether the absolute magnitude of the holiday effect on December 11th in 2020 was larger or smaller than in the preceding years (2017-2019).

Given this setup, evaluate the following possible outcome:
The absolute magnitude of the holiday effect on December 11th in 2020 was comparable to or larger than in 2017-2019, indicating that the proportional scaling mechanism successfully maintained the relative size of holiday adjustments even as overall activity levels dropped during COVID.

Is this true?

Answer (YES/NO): NO